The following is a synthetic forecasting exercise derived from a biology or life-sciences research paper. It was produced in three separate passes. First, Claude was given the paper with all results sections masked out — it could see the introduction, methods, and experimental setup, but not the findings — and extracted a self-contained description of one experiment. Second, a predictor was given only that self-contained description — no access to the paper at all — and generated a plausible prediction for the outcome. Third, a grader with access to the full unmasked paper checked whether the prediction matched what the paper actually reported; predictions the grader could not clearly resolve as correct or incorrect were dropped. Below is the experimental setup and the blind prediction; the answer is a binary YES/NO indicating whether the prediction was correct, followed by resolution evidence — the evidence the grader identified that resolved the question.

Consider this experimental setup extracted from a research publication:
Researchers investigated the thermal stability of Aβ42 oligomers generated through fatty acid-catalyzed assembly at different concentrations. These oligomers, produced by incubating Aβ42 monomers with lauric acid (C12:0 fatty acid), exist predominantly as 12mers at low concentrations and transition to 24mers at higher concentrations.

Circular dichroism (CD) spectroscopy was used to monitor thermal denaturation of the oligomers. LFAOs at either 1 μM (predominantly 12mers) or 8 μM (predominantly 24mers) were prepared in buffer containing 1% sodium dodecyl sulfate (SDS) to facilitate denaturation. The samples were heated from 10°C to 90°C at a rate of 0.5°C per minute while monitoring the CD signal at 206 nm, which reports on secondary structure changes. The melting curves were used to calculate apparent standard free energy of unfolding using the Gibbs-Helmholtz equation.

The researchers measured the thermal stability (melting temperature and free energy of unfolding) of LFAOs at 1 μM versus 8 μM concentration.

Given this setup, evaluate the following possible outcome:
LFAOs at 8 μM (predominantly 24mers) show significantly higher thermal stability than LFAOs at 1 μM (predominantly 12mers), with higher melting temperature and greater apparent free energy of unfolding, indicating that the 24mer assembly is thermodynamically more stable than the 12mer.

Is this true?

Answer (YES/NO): NO